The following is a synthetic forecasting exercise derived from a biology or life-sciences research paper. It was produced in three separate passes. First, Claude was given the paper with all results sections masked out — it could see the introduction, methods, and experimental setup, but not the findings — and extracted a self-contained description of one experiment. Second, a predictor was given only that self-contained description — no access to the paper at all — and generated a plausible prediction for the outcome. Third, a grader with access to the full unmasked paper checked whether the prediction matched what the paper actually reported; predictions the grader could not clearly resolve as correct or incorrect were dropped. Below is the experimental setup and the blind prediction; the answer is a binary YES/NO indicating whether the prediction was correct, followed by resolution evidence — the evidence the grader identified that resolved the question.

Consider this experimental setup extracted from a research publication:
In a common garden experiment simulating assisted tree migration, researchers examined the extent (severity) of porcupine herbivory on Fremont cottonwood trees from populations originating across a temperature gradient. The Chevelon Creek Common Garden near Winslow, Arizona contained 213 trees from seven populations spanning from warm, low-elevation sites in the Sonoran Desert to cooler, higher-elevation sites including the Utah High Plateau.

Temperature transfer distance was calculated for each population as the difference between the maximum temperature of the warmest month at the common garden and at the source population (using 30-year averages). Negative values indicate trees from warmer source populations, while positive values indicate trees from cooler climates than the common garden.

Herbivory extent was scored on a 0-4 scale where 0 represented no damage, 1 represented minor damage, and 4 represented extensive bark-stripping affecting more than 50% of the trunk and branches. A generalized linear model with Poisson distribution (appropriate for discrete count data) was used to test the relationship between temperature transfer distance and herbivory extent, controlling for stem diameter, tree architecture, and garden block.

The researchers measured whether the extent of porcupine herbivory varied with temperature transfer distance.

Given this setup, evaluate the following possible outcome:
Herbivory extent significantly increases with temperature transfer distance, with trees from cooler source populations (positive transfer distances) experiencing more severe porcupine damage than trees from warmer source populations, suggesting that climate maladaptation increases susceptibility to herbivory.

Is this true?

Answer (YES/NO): NO